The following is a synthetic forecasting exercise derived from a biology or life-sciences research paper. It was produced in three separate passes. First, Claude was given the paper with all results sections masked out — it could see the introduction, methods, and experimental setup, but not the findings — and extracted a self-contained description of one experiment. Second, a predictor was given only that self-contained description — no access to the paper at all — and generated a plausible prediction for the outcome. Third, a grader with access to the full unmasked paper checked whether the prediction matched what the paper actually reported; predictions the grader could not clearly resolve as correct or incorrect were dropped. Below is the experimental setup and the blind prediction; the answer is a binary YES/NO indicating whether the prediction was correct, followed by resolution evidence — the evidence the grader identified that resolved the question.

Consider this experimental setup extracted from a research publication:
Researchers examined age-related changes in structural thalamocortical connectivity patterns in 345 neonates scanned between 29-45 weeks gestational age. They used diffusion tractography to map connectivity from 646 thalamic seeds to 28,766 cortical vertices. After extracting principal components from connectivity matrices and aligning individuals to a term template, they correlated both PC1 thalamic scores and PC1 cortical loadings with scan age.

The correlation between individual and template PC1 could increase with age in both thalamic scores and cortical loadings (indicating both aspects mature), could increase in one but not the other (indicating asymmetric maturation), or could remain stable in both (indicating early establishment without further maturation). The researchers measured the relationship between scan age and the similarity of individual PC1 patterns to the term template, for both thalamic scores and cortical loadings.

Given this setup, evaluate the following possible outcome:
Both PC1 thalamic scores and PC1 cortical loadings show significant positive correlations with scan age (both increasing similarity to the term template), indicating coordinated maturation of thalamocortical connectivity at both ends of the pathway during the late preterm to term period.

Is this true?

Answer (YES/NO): YES